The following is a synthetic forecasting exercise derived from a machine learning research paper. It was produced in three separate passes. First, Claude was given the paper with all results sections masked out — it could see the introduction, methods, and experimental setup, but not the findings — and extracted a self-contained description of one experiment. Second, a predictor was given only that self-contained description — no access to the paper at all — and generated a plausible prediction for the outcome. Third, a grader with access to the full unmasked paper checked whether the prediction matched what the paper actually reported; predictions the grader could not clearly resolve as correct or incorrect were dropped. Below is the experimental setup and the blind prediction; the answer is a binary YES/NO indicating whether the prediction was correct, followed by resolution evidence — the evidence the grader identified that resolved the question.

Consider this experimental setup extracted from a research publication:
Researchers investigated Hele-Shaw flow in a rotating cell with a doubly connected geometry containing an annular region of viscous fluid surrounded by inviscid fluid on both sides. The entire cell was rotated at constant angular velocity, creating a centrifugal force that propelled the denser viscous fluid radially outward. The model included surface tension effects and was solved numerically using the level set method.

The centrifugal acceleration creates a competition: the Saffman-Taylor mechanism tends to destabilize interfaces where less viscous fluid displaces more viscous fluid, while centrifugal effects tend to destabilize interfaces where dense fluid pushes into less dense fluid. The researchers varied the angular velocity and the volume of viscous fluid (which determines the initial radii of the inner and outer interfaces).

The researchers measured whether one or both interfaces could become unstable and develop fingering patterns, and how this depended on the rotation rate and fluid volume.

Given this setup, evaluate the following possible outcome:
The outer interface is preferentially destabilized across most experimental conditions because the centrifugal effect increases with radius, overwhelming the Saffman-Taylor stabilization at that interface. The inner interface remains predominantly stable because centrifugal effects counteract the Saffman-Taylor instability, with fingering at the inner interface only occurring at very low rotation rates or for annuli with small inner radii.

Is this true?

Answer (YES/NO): NO